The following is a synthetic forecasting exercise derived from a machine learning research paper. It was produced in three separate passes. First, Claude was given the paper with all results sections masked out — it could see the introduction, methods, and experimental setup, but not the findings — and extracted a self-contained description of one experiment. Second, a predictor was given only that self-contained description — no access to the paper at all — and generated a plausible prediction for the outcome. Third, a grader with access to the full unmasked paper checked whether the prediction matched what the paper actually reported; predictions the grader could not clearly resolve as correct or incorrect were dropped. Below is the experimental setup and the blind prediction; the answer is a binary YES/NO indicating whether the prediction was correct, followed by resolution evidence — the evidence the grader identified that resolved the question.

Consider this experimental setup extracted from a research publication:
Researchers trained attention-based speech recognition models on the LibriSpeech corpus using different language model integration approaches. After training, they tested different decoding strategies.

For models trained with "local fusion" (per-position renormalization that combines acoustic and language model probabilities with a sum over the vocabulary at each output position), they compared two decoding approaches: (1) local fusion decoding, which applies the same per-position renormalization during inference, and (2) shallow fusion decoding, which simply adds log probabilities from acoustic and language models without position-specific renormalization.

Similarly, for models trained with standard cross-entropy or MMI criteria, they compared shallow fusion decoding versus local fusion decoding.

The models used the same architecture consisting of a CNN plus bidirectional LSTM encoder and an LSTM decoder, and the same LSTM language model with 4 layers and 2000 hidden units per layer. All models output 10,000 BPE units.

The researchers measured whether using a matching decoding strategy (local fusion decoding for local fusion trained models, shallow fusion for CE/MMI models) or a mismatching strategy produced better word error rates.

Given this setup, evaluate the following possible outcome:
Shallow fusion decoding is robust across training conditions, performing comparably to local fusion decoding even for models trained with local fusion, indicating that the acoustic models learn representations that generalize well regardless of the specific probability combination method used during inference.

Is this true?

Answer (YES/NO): NO